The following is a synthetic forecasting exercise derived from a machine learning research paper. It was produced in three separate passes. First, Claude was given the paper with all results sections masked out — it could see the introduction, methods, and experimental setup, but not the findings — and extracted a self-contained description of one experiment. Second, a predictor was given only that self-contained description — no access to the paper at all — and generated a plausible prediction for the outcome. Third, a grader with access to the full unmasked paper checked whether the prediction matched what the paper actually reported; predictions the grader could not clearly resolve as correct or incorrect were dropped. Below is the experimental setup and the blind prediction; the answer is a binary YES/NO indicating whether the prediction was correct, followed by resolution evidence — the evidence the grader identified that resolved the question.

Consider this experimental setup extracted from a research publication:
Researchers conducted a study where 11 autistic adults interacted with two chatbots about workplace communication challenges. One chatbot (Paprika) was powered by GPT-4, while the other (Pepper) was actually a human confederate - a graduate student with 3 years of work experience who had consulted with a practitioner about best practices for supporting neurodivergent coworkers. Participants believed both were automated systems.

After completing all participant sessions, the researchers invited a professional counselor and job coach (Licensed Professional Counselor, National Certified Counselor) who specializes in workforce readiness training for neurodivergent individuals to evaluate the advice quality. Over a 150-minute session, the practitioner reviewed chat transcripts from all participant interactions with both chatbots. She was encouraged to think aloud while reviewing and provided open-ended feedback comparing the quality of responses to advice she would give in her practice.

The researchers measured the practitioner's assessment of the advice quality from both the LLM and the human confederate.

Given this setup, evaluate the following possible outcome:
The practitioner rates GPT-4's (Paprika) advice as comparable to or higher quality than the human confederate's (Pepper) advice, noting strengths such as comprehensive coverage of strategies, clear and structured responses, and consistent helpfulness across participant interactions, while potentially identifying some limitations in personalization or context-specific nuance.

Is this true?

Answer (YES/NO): NO